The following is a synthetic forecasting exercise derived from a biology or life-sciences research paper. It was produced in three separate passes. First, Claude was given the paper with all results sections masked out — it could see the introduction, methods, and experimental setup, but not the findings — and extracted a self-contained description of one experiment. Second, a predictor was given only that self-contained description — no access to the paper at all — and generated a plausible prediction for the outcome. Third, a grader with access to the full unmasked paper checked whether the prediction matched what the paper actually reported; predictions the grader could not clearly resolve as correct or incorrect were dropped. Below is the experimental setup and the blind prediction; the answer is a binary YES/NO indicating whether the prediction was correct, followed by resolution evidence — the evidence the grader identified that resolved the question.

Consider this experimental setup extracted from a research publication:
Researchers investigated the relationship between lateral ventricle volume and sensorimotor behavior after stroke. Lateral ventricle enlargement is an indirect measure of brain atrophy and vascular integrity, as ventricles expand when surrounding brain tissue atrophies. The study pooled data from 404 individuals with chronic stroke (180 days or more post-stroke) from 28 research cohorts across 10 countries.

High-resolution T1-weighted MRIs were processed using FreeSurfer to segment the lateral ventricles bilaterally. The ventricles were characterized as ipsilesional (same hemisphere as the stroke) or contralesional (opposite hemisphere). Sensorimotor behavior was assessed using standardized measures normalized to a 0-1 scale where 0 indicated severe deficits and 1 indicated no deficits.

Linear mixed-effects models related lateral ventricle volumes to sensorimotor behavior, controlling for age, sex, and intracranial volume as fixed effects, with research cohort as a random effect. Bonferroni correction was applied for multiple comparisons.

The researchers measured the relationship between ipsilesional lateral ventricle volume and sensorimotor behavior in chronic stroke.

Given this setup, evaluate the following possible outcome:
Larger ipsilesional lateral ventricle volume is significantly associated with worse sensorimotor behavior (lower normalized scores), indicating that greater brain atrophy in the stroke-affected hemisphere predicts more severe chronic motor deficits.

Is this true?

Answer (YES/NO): YES